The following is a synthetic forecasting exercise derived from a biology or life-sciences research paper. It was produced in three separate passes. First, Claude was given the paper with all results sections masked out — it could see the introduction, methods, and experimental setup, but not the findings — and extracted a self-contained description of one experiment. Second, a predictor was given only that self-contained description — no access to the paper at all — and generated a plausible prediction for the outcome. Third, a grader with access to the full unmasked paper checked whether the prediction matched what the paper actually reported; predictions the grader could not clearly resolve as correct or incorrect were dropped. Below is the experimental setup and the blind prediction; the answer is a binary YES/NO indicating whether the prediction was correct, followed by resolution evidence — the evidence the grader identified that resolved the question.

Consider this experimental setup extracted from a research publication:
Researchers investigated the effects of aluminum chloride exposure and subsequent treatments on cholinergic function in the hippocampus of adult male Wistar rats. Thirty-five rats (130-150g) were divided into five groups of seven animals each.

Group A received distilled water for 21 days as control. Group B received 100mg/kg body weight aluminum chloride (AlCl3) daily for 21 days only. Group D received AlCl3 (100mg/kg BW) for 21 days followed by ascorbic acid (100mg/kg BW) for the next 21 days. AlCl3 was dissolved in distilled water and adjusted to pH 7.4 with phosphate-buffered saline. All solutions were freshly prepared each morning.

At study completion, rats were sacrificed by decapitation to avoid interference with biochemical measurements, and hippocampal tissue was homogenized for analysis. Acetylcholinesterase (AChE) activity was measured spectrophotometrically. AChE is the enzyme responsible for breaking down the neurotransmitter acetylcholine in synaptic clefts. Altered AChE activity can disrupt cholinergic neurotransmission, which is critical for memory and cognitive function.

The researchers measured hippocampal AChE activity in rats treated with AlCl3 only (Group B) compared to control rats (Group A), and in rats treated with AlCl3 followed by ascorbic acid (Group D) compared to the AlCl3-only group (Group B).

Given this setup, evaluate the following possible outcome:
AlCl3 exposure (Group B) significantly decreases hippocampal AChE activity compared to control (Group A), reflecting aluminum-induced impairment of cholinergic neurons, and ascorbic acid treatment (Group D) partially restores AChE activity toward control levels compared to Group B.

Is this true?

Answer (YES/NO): NO